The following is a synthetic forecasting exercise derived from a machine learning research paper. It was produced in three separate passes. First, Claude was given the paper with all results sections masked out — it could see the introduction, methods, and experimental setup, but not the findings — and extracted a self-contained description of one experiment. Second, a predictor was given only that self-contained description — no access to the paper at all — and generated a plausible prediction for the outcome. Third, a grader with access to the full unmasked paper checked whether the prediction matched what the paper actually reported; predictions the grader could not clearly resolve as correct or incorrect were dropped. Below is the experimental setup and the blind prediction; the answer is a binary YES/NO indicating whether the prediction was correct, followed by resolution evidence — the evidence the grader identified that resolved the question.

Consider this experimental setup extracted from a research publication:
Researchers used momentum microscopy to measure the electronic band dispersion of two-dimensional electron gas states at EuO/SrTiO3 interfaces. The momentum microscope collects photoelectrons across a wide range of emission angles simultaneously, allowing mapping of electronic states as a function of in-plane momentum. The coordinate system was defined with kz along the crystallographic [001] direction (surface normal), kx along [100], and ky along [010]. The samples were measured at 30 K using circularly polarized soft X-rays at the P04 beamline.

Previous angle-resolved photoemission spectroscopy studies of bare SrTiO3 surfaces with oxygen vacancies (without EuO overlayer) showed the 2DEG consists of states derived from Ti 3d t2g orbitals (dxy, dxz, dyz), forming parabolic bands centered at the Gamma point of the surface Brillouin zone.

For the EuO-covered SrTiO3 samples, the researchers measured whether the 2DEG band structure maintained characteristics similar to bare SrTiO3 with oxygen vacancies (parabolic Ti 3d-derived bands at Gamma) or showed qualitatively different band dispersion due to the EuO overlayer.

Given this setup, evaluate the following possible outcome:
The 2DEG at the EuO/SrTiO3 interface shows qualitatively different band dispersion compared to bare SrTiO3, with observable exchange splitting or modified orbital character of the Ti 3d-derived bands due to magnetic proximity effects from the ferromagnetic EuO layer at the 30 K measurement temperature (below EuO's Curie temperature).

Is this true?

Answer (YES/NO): NO